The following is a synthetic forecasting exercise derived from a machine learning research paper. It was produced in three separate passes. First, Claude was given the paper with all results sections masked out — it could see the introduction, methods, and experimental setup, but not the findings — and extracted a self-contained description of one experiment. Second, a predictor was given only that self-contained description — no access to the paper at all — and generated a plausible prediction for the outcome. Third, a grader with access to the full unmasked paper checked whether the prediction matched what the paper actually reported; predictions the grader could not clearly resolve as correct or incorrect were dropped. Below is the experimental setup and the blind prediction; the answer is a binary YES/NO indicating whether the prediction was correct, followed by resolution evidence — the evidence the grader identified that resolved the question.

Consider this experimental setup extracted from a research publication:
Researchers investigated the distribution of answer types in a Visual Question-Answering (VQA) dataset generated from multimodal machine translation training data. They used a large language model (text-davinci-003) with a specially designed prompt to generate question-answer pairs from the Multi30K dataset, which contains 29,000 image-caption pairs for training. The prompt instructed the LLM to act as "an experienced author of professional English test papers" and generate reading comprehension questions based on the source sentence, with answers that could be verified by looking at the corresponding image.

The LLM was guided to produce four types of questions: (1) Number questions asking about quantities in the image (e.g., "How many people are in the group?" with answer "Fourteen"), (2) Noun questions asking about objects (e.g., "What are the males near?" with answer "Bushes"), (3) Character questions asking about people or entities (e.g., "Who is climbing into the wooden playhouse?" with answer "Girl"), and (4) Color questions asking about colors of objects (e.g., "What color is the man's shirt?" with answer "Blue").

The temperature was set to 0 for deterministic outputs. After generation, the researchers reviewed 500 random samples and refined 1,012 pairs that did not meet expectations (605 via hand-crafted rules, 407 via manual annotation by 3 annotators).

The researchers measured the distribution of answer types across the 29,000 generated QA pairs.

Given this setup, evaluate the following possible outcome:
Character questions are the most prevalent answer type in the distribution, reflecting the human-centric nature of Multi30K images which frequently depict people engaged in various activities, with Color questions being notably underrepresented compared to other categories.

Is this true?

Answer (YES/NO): NO